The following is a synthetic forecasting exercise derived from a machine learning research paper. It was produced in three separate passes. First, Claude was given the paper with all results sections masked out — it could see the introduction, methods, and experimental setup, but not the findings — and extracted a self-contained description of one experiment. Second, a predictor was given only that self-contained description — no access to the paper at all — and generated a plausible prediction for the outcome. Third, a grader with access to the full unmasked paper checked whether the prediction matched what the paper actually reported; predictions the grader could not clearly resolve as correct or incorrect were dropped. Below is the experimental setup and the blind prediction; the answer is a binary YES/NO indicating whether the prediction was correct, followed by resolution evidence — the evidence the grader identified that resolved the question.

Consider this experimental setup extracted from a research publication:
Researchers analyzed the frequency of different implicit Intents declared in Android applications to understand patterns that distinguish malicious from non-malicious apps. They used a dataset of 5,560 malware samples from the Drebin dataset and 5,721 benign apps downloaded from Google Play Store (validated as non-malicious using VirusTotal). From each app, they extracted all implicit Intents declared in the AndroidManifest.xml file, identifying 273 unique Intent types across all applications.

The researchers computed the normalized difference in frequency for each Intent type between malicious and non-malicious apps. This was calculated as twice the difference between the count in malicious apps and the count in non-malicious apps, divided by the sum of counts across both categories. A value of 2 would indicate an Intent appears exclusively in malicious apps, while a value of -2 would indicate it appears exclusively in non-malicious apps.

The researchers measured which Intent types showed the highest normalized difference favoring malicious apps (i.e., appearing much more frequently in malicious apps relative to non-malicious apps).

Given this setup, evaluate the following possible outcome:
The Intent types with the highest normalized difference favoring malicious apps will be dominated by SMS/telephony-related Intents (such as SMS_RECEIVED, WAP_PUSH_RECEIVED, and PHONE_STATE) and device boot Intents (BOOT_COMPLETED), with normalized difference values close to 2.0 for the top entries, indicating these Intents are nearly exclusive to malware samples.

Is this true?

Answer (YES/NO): NO